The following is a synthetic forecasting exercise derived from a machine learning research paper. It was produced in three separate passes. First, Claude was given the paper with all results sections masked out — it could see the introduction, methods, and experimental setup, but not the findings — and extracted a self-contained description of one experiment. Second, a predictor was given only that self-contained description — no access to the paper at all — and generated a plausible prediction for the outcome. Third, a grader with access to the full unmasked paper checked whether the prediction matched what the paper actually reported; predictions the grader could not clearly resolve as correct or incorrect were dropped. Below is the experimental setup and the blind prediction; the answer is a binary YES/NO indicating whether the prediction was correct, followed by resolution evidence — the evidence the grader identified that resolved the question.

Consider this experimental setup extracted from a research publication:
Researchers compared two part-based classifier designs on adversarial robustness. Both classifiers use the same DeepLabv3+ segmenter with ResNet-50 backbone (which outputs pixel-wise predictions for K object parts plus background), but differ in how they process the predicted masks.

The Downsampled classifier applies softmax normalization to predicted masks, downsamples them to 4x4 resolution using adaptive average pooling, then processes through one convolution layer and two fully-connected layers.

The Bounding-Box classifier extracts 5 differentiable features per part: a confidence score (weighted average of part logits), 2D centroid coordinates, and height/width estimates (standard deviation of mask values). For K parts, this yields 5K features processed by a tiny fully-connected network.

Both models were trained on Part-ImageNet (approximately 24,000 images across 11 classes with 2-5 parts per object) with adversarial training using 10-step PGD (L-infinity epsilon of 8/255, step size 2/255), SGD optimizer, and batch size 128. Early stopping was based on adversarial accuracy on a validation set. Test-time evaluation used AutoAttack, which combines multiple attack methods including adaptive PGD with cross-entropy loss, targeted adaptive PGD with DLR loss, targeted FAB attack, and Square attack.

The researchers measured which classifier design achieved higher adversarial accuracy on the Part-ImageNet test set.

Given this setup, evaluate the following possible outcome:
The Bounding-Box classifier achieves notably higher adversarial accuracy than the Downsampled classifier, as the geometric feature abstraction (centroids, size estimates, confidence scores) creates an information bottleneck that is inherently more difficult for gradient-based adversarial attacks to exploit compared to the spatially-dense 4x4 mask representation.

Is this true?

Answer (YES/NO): NO